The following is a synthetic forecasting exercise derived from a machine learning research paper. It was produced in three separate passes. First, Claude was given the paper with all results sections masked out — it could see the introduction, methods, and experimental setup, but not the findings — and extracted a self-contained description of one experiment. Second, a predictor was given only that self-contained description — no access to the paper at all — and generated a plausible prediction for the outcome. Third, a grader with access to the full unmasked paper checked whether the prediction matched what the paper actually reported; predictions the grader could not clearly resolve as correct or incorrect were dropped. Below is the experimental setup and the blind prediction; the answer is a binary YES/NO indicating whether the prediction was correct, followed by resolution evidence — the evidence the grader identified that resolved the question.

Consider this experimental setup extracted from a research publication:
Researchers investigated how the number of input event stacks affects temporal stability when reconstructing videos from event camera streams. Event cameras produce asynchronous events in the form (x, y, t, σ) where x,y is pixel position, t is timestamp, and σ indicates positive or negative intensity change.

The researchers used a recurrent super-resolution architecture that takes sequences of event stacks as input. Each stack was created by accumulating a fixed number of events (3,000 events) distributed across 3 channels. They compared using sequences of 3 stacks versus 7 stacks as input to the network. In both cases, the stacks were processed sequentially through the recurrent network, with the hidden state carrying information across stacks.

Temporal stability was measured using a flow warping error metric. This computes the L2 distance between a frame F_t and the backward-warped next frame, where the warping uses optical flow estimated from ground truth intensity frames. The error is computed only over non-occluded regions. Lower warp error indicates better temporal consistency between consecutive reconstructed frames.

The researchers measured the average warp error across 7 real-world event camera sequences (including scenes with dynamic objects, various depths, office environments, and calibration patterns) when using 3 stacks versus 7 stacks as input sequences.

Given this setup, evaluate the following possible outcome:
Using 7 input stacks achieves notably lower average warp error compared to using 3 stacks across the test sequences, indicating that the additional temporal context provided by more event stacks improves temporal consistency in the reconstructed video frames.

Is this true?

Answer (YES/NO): YES